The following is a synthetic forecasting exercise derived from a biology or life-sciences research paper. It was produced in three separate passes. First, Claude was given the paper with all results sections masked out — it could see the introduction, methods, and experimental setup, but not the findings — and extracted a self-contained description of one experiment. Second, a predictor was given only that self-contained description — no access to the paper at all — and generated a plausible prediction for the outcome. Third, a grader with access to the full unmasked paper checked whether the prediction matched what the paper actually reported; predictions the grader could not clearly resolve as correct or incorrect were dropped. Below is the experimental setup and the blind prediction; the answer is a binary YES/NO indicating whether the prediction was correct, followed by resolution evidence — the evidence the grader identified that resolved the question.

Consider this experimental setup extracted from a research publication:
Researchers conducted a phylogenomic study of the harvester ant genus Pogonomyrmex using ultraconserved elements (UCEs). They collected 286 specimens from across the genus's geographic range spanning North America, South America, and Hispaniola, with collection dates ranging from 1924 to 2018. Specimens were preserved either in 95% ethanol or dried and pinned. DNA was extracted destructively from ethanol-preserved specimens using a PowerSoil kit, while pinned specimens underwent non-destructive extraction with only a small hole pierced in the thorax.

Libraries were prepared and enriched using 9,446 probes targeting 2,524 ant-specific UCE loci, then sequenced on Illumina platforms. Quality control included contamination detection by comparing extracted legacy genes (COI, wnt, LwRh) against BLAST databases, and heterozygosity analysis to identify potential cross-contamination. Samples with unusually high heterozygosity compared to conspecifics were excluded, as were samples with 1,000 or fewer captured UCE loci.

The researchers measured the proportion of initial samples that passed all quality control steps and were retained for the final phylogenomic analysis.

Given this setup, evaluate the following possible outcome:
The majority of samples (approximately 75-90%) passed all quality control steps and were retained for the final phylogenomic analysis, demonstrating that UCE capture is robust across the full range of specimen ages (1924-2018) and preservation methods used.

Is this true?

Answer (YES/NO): NO